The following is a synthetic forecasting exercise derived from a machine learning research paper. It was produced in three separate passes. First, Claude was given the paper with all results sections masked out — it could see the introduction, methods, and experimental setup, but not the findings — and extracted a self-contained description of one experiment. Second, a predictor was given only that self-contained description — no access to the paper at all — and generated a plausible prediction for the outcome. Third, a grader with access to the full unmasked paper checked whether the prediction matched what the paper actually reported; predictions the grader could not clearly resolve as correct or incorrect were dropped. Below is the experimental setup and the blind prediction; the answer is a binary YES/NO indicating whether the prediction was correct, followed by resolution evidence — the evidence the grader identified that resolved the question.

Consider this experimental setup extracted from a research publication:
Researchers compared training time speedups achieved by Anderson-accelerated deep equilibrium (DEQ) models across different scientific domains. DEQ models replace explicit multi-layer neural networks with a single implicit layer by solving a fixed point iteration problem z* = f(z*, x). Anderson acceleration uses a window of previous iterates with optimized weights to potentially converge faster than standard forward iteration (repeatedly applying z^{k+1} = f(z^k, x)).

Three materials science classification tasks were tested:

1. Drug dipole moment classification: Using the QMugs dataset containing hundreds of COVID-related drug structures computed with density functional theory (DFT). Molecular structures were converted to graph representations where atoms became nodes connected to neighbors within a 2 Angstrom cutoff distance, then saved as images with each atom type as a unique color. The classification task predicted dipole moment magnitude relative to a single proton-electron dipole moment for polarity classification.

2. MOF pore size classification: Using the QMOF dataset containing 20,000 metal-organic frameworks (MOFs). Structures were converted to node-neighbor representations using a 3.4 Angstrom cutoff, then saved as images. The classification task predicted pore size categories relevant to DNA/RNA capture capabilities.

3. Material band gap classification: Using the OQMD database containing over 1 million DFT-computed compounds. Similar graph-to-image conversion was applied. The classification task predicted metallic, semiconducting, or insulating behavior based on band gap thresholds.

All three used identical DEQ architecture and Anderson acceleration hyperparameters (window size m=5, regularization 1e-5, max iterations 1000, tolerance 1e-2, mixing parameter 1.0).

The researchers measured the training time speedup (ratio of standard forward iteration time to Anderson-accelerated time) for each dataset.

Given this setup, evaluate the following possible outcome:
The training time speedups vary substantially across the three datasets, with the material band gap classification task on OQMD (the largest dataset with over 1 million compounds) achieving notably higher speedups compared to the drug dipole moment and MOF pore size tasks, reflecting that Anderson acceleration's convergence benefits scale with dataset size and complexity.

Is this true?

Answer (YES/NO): NO